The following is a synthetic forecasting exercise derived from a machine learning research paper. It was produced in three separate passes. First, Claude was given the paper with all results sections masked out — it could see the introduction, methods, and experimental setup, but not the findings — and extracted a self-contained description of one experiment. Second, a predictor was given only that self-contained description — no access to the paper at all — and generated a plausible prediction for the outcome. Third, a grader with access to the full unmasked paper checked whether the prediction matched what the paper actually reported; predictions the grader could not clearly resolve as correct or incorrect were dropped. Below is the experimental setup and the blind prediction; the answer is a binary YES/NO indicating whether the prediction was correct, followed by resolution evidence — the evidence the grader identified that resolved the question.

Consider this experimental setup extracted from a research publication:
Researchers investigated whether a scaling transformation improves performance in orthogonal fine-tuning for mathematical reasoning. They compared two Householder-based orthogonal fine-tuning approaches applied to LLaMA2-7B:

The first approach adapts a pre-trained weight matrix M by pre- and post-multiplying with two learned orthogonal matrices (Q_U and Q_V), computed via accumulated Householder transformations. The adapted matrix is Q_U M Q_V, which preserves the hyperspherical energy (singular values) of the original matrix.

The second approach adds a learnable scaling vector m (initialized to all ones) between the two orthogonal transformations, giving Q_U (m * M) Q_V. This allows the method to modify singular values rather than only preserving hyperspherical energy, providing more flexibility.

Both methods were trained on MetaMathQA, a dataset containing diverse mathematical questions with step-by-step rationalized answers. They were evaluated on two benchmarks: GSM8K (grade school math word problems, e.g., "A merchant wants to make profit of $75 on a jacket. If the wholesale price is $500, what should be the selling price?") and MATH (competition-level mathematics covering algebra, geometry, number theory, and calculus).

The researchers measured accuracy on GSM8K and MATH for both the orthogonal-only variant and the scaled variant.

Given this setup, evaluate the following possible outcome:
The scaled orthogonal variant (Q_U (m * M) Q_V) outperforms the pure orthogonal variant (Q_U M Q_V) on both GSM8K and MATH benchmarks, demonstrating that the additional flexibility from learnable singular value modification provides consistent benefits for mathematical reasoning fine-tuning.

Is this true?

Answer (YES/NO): NO